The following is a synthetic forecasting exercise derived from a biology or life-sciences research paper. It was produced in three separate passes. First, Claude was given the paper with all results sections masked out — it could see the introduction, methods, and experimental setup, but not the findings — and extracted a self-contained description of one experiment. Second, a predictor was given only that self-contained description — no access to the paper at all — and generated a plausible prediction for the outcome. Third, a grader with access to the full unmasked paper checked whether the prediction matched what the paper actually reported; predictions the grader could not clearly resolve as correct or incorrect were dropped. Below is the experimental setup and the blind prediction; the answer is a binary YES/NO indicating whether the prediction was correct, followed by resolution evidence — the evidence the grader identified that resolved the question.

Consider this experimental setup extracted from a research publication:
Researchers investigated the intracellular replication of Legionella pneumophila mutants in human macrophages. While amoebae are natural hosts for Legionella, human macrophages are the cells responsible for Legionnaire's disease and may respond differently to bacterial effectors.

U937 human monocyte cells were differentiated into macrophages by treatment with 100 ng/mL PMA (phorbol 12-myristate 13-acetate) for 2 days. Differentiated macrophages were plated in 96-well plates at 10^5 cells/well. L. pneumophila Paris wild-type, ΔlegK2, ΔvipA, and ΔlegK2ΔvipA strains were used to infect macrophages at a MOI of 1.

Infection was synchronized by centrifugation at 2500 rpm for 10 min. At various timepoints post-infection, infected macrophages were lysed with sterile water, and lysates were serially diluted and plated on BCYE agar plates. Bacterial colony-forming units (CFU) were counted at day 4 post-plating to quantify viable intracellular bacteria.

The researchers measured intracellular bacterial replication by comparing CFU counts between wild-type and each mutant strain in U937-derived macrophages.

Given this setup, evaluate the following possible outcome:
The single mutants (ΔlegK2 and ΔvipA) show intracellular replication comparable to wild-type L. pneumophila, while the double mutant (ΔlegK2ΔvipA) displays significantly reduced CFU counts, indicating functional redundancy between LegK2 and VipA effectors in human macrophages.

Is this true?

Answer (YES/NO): NO